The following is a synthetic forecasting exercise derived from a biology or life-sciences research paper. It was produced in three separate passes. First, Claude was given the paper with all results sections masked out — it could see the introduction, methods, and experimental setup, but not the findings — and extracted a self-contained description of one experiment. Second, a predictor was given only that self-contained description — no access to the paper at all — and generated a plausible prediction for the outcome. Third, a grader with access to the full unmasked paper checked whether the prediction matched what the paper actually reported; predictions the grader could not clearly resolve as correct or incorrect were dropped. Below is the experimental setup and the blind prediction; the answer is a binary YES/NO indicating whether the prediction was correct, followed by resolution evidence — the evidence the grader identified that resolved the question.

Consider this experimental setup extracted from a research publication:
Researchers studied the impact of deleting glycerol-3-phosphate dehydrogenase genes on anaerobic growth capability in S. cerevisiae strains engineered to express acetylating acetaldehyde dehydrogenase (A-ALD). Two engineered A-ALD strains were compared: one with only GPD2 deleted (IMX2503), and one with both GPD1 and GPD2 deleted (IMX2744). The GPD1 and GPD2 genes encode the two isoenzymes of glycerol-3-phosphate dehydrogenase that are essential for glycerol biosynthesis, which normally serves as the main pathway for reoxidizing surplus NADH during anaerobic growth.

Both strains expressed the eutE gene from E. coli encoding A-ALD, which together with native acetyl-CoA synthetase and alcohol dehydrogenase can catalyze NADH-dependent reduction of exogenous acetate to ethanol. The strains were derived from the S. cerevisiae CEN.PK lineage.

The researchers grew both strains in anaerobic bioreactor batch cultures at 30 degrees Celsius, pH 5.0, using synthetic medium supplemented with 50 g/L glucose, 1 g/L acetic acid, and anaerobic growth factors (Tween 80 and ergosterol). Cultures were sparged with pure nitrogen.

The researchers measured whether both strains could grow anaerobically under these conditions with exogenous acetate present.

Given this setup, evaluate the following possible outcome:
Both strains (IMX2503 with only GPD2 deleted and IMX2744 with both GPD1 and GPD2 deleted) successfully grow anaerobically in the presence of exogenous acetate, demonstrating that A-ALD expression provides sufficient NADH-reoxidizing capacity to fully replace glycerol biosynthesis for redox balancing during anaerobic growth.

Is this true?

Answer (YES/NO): NO